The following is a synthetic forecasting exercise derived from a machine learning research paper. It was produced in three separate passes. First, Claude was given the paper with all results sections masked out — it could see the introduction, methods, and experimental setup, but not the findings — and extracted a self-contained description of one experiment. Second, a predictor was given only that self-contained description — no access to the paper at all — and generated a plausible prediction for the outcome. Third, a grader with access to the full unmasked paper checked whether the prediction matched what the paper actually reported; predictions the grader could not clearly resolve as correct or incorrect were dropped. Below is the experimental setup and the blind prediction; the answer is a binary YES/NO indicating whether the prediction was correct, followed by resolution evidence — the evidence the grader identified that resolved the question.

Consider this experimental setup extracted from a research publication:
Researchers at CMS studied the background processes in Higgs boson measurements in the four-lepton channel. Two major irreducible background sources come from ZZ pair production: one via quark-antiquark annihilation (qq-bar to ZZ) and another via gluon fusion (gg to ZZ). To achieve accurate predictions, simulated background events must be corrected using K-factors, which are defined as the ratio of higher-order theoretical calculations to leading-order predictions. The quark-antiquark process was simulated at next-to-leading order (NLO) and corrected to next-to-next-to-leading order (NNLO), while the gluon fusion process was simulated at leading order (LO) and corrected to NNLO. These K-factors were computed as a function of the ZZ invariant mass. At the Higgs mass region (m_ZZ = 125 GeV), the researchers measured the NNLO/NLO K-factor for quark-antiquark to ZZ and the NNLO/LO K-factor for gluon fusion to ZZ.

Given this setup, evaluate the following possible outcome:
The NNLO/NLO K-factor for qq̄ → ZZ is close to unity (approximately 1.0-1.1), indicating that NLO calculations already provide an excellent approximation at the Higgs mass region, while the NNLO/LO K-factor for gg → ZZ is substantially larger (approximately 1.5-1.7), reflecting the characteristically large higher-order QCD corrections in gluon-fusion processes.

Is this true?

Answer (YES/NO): NO